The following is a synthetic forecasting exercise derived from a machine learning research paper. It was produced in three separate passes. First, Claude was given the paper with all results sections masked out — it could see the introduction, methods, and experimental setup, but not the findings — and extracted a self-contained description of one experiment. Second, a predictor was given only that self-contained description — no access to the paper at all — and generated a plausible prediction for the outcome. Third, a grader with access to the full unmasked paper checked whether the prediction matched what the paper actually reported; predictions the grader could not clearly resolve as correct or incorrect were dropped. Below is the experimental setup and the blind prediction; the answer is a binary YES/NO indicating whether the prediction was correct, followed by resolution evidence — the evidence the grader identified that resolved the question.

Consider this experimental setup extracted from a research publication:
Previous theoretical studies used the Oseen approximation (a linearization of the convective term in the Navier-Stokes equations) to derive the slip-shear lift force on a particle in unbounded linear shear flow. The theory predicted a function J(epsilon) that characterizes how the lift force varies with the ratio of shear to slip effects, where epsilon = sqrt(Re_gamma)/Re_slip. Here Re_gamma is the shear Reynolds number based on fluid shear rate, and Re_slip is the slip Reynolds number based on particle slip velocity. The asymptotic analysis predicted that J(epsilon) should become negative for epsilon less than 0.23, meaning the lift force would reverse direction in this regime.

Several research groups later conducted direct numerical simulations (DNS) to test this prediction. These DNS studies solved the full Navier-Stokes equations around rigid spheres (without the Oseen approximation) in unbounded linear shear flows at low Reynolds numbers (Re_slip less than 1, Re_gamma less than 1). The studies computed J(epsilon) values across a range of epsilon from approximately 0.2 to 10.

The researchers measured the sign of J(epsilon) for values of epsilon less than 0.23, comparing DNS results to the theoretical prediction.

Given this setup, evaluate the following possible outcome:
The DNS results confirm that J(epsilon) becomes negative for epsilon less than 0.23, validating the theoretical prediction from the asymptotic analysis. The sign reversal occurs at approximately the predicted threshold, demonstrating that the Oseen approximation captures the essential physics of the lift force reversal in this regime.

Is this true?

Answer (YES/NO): NO